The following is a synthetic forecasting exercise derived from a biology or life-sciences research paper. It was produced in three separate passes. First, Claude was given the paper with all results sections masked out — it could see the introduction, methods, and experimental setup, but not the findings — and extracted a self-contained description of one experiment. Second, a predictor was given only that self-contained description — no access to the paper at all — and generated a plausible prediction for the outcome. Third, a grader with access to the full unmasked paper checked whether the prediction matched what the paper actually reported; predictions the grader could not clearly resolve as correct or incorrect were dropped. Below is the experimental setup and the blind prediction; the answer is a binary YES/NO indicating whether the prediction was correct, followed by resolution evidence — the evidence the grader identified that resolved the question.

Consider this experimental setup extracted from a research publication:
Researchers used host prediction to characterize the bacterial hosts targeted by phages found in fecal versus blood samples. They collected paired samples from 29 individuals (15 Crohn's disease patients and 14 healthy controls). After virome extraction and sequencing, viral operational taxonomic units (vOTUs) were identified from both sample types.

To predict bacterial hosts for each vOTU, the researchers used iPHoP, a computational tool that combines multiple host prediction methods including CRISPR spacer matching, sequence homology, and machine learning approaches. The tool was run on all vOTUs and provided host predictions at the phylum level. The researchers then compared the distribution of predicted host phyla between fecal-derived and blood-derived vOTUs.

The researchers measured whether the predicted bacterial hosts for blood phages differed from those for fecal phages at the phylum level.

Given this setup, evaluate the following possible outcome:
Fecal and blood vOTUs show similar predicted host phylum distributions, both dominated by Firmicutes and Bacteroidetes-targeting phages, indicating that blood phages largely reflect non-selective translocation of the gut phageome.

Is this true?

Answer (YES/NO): NO